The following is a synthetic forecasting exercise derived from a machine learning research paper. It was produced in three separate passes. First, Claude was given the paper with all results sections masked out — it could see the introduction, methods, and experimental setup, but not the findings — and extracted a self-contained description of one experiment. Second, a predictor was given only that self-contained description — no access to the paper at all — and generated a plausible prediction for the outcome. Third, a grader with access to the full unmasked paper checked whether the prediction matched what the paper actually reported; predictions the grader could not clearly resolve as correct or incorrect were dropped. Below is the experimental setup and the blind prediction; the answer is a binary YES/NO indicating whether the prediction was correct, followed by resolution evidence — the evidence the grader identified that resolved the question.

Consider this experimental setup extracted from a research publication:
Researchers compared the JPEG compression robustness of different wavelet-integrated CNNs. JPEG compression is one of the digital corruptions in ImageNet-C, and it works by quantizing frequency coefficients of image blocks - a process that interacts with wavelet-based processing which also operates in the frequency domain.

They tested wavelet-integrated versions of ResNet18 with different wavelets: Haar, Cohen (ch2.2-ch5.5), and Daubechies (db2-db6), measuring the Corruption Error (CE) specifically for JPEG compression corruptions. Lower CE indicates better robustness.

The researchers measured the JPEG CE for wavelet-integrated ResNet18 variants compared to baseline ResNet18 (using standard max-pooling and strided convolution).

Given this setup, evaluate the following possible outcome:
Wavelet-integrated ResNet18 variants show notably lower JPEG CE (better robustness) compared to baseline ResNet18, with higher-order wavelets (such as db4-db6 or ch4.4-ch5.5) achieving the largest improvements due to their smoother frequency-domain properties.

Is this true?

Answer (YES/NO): NO